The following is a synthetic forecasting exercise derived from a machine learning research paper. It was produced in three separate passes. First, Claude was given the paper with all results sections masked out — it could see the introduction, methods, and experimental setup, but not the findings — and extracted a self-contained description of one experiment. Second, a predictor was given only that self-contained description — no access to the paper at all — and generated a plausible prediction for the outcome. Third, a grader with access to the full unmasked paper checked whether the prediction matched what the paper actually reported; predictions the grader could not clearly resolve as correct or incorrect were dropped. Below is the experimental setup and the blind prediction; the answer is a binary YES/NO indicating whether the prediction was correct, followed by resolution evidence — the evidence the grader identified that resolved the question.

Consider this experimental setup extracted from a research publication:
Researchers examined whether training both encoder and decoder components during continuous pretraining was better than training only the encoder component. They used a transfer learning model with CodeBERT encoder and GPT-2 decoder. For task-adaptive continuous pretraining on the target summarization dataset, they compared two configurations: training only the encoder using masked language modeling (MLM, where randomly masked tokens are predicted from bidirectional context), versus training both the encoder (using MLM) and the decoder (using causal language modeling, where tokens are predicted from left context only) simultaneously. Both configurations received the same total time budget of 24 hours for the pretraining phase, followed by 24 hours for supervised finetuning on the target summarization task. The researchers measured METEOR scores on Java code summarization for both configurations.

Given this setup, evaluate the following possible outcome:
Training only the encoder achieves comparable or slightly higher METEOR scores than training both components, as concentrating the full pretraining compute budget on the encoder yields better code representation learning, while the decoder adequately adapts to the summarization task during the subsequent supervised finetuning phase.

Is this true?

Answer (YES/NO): NO